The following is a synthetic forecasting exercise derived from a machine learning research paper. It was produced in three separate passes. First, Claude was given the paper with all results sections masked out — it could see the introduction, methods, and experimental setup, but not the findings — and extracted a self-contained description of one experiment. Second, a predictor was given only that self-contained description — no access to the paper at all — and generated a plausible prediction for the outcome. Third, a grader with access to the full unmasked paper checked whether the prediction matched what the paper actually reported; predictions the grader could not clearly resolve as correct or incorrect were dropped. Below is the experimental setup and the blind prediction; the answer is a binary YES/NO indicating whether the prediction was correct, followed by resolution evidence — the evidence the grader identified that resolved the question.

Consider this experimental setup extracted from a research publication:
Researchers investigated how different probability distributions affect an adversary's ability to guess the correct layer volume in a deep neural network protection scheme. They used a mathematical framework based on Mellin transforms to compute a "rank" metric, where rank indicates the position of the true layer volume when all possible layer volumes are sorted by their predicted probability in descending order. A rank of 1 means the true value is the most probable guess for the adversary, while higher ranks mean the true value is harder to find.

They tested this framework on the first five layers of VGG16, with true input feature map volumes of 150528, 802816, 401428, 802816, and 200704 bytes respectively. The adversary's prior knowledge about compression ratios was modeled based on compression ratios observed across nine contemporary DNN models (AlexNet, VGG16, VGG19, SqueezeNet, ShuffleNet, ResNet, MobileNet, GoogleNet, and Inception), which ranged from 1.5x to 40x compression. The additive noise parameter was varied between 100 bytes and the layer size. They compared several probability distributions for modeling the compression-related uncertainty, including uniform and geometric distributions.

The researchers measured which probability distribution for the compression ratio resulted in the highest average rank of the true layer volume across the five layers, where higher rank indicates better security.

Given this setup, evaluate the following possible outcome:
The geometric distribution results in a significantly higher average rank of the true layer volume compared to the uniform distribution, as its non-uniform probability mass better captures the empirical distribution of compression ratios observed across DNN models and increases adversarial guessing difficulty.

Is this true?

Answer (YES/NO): NO